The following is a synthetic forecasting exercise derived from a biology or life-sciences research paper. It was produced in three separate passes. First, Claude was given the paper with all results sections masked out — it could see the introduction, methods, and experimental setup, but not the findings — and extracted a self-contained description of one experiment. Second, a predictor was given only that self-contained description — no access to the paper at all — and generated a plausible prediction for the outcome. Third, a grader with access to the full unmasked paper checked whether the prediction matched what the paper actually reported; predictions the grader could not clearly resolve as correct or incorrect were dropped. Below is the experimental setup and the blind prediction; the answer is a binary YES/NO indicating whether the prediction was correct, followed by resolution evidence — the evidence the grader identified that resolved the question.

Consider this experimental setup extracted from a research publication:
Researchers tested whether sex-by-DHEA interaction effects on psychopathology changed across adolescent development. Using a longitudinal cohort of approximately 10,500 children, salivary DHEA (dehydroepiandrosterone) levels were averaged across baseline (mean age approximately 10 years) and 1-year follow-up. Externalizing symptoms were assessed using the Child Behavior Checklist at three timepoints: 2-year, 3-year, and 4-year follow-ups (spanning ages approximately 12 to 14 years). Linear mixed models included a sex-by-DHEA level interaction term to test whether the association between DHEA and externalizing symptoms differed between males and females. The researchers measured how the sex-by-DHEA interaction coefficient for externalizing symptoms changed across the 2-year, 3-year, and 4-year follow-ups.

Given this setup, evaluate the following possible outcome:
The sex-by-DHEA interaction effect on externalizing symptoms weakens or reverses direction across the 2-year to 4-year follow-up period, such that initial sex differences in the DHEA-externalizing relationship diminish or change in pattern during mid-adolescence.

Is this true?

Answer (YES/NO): NO